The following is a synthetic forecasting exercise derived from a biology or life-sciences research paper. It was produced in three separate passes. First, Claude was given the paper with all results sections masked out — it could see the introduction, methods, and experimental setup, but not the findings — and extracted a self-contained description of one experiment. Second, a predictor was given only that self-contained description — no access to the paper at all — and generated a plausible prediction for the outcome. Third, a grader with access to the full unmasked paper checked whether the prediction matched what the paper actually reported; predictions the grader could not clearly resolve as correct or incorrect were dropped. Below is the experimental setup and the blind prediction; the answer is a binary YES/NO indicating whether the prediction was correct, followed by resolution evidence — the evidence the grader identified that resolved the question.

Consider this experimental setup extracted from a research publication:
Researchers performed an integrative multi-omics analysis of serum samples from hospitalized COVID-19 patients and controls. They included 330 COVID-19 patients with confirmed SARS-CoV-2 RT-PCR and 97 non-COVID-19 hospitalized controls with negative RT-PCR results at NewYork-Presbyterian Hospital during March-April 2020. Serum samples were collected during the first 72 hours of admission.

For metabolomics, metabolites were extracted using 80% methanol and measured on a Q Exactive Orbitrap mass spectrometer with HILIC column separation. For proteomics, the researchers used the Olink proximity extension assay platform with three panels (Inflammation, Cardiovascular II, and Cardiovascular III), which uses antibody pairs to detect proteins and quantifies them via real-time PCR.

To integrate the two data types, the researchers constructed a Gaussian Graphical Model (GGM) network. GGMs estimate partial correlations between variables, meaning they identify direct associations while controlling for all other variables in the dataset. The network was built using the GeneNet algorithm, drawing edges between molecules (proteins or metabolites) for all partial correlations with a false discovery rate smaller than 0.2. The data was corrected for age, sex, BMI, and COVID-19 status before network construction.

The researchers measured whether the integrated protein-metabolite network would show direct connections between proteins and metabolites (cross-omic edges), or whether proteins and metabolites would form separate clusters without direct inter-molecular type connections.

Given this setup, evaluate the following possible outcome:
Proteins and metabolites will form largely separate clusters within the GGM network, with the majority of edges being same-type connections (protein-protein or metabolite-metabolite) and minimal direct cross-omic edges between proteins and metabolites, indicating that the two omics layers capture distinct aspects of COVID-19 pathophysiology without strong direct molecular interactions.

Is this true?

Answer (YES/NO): NO